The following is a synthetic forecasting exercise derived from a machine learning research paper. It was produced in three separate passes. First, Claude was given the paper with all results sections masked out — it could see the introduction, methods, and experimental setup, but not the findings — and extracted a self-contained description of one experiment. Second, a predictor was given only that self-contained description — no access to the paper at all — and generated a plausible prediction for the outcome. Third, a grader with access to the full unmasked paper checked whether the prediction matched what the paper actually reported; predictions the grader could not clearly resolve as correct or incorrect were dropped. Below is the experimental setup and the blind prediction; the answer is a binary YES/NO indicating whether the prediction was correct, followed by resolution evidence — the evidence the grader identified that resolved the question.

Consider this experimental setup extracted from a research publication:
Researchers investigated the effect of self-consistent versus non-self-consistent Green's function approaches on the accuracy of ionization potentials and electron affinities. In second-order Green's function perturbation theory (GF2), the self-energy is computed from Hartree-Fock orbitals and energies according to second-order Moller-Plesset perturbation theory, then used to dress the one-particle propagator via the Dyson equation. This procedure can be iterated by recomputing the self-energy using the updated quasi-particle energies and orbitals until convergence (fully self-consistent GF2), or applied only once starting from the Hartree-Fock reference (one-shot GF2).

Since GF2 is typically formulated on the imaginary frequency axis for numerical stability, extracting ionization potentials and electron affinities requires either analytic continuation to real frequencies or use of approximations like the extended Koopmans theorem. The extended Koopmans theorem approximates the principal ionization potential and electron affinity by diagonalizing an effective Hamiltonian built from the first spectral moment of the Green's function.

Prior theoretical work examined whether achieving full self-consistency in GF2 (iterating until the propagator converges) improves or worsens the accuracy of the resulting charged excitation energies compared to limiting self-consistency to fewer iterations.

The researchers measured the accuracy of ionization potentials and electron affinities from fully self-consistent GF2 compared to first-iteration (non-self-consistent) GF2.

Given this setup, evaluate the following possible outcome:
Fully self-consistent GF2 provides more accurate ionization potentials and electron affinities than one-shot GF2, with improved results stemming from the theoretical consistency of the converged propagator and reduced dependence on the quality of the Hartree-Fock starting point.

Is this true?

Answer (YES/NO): NO